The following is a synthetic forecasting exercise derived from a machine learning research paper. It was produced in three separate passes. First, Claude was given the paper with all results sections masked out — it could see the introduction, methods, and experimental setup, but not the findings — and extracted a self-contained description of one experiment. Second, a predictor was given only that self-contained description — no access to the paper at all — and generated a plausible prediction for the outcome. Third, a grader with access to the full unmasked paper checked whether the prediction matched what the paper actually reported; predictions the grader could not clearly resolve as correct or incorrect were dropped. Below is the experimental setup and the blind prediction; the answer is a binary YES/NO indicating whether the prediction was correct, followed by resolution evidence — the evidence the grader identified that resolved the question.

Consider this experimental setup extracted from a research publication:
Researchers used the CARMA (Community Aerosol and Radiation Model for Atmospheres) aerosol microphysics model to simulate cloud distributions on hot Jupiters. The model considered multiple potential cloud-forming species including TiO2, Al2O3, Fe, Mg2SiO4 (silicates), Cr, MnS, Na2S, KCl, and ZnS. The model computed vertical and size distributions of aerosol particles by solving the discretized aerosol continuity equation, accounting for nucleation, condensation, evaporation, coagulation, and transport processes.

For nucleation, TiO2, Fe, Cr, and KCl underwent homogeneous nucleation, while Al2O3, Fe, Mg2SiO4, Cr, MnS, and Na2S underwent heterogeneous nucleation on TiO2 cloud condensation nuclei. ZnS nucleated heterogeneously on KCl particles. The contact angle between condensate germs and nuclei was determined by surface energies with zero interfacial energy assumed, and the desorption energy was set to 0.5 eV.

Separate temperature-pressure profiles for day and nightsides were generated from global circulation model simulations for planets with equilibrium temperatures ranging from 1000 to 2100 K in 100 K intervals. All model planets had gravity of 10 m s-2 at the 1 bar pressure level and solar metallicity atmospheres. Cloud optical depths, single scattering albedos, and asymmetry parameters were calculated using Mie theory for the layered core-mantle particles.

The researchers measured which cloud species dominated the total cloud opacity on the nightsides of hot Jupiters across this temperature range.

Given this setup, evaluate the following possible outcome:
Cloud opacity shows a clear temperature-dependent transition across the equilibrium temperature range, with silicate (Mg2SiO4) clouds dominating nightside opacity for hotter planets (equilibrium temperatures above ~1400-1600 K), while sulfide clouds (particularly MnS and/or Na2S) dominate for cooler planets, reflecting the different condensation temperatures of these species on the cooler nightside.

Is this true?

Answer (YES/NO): NO